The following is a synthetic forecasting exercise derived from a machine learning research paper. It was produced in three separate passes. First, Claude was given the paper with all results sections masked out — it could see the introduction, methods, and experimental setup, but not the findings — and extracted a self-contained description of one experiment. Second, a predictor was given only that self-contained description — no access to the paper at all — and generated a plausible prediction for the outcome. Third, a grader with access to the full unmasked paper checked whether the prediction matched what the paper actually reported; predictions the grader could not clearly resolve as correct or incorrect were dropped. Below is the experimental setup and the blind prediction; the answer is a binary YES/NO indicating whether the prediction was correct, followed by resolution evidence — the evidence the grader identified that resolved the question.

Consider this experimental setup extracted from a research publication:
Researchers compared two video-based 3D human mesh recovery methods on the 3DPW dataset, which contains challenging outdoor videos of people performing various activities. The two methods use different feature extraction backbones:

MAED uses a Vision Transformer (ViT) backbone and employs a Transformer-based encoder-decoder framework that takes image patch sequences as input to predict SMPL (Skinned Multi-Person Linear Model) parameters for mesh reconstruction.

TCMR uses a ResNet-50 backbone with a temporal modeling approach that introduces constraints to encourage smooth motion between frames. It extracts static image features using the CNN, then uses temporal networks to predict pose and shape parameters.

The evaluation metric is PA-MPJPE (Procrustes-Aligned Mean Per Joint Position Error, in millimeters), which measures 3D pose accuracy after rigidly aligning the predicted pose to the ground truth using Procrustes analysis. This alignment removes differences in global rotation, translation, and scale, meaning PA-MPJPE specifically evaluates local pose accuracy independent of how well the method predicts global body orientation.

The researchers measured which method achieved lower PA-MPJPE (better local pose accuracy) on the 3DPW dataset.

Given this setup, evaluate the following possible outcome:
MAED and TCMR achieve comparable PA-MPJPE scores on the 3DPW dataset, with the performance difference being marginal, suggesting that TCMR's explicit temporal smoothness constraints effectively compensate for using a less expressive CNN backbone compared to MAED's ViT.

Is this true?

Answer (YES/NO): NO